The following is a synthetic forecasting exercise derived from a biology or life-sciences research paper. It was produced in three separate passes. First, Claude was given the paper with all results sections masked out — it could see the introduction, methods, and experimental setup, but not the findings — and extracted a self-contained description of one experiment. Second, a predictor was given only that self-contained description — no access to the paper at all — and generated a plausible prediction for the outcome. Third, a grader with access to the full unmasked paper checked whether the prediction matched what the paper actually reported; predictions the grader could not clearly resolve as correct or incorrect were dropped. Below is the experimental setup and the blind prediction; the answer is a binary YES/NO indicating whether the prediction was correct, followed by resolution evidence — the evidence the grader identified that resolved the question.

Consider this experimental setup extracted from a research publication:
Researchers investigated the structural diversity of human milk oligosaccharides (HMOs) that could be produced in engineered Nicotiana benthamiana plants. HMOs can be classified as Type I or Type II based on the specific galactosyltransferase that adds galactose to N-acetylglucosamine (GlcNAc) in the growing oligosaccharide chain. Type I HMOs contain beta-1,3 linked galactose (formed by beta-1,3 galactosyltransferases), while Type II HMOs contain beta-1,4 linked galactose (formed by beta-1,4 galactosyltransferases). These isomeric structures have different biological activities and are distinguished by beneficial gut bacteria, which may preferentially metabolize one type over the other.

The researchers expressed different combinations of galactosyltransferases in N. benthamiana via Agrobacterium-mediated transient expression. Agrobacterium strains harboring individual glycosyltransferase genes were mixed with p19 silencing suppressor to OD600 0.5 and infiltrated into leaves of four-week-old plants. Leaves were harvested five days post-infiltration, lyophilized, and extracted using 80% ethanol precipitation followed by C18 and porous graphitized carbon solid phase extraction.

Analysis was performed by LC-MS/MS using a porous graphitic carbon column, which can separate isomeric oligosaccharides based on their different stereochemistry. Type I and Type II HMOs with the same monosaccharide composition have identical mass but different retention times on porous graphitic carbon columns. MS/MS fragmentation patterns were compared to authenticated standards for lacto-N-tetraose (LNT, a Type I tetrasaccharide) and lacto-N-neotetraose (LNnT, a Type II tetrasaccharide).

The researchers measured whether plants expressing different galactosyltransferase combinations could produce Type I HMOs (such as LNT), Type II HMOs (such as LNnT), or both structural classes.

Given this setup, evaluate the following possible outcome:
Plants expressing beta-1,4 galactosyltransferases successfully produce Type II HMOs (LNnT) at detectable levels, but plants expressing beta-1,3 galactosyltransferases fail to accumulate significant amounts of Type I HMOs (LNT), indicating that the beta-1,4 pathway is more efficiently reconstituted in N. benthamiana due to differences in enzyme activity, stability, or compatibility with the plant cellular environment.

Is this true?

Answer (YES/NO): NO